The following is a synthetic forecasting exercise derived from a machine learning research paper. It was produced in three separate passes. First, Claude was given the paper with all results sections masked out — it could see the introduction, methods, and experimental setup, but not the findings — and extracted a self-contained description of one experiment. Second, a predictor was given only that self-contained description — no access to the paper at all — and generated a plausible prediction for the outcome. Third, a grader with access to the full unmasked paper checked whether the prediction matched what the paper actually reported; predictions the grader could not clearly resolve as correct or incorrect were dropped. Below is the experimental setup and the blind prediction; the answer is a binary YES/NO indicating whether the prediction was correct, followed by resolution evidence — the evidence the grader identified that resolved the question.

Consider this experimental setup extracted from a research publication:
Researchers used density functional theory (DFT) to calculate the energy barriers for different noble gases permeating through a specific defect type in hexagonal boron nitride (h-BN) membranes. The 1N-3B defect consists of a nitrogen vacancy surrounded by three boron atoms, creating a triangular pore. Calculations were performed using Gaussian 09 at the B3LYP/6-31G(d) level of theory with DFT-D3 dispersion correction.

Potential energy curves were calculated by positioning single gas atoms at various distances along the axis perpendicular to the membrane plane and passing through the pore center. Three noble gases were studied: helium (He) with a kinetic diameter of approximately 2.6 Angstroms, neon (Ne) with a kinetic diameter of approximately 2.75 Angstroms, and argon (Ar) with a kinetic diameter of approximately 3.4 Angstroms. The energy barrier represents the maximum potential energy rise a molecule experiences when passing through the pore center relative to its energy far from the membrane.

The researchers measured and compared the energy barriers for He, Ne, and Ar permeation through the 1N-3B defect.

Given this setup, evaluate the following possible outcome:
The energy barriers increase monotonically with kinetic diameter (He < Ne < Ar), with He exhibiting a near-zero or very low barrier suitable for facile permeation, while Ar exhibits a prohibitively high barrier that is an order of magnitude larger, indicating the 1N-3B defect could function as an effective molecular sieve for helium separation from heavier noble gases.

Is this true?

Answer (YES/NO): NO